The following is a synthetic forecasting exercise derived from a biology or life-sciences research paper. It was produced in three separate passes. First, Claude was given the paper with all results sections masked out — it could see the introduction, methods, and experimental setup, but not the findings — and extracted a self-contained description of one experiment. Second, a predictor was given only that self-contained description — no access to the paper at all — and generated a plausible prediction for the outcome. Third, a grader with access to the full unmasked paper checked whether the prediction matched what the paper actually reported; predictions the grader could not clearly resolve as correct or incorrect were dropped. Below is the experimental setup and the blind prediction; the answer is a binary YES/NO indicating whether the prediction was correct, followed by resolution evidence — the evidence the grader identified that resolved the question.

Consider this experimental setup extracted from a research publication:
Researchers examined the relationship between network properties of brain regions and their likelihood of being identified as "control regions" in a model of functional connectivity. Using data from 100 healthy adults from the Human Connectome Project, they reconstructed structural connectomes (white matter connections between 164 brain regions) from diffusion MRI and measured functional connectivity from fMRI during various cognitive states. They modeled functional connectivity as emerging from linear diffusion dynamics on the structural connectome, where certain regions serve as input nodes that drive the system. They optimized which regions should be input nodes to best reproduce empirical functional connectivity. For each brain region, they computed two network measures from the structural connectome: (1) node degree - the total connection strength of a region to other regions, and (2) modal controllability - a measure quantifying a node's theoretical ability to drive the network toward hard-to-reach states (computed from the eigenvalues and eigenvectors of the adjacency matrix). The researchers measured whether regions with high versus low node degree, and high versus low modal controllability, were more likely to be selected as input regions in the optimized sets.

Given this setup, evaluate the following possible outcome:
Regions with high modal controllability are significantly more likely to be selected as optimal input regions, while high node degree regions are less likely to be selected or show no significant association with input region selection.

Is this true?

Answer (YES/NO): YES